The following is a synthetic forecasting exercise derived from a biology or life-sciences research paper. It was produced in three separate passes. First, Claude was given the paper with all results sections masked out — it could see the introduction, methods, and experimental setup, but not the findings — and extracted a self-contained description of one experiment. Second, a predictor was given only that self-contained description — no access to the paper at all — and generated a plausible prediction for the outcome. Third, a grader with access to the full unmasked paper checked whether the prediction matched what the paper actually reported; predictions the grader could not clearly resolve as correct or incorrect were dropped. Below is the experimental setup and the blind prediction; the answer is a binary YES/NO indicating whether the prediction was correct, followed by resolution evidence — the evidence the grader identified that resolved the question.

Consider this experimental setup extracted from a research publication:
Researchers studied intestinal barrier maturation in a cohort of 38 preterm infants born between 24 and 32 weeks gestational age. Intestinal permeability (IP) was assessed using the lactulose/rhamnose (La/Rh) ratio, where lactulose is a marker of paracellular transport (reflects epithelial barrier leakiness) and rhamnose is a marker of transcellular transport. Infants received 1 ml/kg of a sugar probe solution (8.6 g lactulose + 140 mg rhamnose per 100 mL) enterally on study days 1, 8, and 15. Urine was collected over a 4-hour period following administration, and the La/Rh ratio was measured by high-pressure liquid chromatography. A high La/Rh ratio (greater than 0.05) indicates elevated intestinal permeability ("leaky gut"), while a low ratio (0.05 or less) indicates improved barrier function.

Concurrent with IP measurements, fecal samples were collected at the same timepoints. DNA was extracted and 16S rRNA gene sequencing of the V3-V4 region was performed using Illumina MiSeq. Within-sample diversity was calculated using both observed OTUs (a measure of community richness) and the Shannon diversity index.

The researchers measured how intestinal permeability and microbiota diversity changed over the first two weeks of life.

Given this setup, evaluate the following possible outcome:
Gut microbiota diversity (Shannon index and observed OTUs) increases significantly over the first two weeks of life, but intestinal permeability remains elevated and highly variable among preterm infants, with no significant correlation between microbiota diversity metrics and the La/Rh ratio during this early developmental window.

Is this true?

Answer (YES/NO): NO